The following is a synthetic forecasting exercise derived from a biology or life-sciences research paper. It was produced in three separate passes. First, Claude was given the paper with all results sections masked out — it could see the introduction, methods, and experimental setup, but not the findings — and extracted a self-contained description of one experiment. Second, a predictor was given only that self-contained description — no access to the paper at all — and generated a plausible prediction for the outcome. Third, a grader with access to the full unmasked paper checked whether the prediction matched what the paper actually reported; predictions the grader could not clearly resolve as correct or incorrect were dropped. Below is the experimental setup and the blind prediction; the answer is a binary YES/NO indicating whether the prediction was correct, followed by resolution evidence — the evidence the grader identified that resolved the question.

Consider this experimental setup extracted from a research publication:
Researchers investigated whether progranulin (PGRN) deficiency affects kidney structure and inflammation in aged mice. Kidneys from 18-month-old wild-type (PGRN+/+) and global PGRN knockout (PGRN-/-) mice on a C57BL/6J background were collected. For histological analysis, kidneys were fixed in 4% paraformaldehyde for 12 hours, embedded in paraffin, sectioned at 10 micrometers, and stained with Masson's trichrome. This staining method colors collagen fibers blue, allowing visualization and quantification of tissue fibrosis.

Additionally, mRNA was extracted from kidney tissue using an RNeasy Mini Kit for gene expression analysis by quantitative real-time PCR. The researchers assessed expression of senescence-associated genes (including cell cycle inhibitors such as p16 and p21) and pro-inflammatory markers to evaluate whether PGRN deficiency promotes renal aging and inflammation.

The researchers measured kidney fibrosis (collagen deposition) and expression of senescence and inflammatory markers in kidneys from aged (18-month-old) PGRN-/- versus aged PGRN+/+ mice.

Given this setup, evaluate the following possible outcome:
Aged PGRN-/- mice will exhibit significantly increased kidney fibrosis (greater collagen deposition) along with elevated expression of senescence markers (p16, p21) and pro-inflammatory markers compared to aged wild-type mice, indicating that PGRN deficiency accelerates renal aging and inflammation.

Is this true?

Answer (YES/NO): NO